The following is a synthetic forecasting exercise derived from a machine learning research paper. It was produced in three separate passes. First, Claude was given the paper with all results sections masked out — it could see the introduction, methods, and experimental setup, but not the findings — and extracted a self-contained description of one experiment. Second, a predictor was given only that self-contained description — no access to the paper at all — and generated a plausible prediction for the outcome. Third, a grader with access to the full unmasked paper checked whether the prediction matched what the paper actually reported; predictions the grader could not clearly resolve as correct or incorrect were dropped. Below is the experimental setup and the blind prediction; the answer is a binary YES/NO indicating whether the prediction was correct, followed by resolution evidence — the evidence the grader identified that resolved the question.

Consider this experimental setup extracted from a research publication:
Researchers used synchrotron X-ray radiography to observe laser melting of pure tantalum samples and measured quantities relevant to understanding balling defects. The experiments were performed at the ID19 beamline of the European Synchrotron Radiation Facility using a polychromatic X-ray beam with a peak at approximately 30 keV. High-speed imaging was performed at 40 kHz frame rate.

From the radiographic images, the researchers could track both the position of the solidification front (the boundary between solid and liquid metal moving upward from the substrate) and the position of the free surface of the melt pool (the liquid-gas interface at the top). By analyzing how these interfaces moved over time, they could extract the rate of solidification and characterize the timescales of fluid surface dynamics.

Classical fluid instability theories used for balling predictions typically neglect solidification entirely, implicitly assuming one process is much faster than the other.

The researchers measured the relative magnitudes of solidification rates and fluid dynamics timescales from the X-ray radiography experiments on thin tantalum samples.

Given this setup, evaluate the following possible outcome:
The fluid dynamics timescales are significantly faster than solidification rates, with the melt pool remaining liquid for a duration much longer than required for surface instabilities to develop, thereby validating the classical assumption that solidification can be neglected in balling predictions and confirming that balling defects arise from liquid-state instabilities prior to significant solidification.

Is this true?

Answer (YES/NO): NO